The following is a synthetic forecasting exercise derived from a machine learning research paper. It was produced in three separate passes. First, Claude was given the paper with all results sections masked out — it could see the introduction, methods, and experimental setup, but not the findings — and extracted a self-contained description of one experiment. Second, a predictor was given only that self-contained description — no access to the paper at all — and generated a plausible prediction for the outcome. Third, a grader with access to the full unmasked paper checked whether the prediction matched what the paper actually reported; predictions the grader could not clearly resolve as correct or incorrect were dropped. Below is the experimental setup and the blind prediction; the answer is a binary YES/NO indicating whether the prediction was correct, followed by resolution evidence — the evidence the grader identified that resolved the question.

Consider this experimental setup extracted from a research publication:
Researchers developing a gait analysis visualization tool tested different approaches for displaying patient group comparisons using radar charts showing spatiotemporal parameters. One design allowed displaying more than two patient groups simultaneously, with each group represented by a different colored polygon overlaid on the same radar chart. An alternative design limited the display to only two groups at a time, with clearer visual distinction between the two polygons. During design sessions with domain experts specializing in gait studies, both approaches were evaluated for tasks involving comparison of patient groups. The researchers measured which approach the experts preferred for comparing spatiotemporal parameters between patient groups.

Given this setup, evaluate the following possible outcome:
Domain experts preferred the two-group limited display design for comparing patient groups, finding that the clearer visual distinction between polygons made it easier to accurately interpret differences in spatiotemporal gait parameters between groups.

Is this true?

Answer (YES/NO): YES